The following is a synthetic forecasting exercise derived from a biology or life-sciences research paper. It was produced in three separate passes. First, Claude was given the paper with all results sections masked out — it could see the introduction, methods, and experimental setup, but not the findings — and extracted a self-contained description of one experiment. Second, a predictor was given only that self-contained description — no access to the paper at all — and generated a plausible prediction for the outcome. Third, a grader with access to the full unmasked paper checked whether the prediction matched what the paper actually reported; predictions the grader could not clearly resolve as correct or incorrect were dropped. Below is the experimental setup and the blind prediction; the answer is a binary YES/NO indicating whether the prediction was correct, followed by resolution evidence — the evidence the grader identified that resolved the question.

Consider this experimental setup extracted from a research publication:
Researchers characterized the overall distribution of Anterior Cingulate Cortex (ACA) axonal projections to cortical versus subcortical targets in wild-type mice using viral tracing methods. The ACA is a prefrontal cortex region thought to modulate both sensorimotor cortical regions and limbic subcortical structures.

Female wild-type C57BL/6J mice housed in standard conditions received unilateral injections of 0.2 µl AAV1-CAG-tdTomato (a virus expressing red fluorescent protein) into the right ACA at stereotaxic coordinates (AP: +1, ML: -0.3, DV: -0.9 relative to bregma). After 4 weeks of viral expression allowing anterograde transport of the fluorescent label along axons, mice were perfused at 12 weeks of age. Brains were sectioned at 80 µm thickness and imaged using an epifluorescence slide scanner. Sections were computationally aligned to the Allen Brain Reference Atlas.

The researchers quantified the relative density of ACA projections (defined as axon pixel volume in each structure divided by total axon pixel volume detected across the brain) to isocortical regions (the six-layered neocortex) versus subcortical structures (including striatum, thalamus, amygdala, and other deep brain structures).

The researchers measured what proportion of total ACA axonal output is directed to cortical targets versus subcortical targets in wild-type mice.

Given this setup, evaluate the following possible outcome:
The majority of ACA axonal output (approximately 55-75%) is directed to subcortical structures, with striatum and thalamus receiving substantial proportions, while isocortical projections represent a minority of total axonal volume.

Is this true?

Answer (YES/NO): NO